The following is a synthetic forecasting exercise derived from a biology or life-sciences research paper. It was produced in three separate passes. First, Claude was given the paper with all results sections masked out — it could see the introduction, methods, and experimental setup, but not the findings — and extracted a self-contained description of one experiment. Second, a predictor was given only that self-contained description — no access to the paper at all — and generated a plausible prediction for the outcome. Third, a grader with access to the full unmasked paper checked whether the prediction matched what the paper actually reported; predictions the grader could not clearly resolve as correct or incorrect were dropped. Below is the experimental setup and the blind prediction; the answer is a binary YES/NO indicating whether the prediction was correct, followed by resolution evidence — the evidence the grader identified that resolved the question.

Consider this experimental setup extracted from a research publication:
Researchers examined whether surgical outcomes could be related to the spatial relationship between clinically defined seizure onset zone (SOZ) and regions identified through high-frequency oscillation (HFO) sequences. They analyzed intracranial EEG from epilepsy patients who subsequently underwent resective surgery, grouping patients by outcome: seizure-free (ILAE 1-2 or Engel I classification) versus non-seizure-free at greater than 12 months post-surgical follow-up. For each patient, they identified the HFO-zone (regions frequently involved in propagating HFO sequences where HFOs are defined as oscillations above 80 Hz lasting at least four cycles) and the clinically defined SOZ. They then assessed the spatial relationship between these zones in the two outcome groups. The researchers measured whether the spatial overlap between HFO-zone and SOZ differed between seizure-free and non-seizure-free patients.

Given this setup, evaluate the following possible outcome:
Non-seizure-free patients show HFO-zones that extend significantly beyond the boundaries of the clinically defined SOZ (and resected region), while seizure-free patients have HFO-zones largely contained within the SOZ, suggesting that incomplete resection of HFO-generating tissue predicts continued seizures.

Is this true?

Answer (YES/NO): NO